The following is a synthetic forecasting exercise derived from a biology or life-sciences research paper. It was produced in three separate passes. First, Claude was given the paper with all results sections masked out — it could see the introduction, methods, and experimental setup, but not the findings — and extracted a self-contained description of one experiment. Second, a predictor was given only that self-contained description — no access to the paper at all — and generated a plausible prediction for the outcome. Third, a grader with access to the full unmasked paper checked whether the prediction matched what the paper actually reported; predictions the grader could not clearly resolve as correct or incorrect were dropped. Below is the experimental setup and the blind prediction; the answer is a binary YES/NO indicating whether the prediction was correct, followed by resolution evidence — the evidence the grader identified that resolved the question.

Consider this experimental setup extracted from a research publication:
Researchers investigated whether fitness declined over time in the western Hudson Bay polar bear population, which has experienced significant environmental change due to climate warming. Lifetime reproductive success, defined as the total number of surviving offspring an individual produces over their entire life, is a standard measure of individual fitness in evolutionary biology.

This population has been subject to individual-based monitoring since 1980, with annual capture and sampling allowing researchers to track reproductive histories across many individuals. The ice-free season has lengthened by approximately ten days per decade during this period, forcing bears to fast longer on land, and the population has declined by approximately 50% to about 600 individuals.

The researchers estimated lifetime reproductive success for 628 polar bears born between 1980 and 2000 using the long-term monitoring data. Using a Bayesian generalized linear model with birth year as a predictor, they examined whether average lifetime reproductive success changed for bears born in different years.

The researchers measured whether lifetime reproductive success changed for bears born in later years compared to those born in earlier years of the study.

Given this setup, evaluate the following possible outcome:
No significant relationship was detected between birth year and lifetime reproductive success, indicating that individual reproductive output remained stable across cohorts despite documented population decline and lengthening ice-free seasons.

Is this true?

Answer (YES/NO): NO